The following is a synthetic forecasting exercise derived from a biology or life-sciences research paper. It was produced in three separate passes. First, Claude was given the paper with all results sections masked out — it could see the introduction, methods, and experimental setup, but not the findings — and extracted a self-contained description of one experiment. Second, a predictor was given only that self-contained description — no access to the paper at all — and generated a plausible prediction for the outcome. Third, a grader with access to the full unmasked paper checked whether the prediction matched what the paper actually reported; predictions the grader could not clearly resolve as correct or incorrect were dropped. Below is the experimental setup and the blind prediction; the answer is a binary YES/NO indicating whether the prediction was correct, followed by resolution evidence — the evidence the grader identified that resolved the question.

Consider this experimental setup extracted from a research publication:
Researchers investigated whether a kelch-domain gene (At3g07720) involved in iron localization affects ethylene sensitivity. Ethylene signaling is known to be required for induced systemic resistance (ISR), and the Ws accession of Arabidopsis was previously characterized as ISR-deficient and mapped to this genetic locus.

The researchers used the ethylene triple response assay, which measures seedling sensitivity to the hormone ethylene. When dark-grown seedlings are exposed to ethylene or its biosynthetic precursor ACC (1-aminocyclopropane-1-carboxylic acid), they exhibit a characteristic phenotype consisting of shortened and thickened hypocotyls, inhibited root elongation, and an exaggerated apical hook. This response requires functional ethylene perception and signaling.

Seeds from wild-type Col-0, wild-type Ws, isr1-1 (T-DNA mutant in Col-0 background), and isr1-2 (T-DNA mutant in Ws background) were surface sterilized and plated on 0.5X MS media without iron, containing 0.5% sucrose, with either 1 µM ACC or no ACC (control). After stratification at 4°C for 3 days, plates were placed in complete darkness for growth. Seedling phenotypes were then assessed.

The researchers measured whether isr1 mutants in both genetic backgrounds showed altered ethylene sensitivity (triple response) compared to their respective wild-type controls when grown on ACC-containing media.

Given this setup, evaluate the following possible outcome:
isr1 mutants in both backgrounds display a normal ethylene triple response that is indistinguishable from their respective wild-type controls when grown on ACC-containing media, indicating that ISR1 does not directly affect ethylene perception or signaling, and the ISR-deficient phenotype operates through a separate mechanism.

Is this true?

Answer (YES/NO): YES